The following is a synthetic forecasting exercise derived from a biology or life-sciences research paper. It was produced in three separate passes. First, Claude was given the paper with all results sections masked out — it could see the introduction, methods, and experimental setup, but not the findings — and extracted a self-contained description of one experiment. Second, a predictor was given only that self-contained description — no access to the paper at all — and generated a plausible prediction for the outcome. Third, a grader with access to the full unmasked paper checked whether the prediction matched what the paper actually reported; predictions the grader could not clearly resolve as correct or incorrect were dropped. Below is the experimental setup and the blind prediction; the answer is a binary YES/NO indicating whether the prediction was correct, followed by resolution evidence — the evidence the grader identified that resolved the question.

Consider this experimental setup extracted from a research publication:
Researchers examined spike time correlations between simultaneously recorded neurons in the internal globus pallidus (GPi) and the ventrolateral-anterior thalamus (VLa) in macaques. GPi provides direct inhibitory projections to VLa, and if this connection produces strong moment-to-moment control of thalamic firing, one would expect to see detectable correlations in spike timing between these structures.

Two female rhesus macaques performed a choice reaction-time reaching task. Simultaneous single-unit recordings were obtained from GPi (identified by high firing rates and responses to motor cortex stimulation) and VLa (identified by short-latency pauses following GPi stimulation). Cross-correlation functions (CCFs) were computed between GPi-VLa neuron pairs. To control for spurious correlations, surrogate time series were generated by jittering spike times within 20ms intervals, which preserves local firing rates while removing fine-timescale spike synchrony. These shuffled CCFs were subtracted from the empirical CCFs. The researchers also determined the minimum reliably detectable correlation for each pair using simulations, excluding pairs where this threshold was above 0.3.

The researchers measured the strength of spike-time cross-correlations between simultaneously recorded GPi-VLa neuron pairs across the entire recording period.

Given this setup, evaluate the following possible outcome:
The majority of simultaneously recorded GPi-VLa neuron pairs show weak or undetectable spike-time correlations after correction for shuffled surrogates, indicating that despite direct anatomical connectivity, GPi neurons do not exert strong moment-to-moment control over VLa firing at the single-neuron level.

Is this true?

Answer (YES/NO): YES